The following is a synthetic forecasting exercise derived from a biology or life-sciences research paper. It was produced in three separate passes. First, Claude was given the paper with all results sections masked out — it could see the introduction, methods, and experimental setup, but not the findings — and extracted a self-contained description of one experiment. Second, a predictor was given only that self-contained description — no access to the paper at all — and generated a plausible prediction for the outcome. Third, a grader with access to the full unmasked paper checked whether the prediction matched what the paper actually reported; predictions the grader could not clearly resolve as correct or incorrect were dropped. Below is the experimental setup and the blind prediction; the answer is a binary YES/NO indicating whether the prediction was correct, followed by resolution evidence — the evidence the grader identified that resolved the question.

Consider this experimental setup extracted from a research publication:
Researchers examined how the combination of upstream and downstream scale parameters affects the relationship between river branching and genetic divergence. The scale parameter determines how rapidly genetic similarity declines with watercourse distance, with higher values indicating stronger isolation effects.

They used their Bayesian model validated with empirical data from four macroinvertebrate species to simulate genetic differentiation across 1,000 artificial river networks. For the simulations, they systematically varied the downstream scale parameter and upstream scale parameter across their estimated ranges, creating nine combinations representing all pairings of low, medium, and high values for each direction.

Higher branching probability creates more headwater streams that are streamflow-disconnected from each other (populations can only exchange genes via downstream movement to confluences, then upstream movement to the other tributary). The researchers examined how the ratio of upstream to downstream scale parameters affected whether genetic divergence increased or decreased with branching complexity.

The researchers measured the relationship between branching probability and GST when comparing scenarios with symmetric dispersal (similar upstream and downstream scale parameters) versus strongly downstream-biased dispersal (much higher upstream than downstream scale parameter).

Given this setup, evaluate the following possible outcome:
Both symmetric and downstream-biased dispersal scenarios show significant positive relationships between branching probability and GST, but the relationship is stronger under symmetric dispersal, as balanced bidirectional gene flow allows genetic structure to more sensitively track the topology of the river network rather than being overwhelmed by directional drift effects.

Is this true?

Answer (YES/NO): NO